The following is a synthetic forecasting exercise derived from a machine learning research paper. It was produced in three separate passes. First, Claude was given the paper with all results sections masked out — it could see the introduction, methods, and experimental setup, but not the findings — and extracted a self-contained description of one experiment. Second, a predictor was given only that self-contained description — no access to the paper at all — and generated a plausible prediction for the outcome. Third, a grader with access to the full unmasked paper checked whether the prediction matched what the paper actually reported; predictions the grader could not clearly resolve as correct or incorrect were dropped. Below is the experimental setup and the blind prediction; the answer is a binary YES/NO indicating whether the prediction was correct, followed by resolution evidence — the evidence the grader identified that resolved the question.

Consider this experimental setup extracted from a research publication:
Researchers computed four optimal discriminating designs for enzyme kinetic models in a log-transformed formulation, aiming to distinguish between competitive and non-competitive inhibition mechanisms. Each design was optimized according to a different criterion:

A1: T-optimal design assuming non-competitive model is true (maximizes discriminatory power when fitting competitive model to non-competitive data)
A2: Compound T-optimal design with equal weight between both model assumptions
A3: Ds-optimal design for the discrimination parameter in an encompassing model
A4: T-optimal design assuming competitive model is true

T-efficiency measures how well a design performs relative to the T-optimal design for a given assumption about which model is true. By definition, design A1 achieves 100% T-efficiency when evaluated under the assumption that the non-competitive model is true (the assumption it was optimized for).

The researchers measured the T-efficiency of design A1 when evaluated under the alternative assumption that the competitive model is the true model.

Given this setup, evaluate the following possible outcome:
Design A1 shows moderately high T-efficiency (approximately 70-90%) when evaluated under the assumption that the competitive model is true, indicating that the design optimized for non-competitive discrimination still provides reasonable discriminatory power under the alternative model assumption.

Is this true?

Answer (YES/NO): YES